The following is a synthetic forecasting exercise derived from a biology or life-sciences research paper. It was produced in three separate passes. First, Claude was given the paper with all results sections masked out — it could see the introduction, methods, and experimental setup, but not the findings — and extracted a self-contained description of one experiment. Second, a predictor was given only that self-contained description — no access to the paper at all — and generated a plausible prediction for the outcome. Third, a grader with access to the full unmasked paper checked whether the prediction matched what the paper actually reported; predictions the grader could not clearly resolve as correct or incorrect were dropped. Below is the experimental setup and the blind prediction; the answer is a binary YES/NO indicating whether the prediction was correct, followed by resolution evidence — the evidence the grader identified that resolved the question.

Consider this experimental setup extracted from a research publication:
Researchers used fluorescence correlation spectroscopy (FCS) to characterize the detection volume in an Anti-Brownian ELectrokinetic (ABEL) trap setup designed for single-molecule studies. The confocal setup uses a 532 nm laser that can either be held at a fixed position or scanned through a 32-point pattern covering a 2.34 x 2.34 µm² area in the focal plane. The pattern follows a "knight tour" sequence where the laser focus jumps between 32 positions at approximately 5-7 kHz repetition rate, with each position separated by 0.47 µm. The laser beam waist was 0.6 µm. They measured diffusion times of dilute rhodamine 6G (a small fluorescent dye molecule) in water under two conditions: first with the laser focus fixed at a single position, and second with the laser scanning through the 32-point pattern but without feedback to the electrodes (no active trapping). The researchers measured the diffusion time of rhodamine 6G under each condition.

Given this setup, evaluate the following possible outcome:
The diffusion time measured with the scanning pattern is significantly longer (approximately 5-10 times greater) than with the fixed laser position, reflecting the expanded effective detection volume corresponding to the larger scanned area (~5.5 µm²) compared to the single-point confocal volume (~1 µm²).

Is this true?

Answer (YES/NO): YES